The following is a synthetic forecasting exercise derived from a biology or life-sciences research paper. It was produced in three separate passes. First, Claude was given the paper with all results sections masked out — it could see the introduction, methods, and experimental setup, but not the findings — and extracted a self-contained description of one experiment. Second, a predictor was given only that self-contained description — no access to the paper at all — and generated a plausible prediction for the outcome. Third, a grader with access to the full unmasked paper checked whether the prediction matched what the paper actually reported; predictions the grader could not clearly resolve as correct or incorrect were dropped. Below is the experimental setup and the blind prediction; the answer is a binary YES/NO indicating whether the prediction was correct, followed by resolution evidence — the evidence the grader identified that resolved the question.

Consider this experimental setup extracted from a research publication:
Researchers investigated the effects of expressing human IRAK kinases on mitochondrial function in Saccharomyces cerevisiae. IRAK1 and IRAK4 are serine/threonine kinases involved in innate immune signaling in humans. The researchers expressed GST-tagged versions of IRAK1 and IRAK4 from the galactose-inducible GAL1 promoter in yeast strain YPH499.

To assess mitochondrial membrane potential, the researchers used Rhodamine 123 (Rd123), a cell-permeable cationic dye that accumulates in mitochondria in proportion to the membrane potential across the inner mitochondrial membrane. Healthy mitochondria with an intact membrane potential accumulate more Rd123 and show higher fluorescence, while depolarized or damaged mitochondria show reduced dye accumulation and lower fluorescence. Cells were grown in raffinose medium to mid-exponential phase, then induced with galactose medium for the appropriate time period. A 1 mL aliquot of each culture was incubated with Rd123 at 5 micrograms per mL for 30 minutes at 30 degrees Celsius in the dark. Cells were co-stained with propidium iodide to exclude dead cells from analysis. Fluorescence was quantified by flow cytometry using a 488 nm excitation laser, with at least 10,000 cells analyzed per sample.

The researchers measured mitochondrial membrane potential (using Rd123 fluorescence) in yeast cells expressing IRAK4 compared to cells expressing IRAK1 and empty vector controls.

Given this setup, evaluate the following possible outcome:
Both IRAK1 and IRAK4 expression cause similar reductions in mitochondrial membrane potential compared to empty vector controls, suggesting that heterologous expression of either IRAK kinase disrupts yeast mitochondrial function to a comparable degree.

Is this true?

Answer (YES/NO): NO